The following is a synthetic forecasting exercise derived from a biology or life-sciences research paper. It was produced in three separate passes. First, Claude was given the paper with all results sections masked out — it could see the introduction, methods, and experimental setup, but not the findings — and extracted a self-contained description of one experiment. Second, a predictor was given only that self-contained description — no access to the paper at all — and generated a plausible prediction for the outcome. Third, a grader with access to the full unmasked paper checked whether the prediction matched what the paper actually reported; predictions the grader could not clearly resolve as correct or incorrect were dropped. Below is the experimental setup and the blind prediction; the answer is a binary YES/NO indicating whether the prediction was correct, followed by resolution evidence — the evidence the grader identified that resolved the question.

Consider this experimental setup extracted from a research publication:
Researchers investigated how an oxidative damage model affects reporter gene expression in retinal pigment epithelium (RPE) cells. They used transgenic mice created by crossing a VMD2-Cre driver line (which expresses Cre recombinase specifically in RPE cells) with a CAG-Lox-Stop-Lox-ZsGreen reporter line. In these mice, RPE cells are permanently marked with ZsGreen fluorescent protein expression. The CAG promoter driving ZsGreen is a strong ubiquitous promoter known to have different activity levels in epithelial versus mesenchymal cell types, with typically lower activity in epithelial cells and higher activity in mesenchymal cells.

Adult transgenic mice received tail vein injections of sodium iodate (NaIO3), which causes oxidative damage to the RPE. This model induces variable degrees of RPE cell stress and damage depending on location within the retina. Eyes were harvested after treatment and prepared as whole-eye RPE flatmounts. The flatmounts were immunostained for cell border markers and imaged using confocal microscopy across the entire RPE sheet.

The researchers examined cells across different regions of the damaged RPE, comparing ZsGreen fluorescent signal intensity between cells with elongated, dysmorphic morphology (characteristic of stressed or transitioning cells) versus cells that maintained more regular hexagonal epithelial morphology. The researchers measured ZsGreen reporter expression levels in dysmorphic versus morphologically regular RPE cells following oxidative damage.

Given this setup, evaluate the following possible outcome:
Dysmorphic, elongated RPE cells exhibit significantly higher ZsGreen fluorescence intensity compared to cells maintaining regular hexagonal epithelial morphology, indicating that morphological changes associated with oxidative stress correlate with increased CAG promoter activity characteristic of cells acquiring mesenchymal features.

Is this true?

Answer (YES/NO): YES